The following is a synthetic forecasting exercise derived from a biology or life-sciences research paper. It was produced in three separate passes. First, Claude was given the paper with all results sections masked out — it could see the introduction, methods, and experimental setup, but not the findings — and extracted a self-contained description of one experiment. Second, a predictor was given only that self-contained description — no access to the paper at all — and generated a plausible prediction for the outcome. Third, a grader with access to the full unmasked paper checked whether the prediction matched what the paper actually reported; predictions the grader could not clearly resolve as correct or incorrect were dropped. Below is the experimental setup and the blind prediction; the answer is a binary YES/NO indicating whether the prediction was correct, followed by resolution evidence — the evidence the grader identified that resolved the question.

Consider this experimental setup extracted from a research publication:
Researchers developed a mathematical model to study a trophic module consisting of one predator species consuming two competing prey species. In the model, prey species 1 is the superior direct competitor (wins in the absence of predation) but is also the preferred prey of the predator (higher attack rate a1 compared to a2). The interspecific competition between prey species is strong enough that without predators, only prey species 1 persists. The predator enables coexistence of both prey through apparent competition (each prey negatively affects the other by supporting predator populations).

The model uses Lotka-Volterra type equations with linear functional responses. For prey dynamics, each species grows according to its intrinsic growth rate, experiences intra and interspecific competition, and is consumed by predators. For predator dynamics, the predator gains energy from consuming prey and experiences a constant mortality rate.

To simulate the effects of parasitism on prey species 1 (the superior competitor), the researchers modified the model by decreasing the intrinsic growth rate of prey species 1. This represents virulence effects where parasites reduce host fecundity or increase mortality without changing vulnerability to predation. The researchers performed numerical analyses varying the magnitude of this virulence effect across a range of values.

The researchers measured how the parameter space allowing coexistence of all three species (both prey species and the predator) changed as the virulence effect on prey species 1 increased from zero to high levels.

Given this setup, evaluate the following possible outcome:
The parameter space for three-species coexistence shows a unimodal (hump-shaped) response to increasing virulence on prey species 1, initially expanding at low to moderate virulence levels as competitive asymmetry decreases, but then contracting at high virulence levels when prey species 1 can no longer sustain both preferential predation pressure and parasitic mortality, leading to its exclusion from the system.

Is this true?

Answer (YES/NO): YES